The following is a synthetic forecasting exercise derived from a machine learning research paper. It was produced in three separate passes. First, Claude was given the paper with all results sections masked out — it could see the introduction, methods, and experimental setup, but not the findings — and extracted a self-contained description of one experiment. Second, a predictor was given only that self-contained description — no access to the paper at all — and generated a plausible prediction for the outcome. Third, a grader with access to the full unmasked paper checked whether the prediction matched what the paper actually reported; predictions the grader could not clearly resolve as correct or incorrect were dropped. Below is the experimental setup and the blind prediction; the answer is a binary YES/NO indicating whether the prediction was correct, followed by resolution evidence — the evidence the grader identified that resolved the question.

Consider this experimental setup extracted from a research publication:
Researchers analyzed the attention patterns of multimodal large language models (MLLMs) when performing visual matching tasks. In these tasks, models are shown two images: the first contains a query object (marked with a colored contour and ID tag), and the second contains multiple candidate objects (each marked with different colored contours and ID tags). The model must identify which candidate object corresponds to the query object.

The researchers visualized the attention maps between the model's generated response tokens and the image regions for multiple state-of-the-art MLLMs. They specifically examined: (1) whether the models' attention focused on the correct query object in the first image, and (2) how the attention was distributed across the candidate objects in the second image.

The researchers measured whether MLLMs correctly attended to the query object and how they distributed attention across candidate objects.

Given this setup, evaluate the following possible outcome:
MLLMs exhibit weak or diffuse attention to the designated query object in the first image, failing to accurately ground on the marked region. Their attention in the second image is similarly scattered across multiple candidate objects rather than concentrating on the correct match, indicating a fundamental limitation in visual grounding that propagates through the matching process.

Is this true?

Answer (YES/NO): NO